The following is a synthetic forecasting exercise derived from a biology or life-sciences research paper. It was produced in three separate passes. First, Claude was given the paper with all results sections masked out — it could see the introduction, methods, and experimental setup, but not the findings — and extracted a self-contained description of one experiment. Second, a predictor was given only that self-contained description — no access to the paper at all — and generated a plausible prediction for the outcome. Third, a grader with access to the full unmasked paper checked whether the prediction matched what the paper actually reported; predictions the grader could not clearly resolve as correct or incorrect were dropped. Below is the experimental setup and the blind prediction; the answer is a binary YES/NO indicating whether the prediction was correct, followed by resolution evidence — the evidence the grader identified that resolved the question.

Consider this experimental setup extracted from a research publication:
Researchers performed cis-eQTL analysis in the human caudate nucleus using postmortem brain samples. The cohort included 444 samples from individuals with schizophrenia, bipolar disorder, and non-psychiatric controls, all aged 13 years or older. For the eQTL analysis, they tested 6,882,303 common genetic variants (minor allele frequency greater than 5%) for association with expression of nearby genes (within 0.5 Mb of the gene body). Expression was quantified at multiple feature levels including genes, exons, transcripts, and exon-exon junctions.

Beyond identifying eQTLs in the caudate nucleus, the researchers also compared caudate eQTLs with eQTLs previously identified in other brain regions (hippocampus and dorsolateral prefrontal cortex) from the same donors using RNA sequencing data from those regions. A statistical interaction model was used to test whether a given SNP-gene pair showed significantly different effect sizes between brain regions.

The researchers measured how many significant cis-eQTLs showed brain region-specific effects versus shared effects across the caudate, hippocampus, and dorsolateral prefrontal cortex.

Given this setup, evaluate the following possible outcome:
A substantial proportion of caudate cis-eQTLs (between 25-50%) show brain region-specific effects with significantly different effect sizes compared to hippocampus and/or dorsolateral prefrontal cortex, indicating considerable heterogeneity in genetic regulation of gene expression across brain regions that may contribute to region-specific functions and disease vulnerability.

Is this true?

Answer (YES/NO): NO